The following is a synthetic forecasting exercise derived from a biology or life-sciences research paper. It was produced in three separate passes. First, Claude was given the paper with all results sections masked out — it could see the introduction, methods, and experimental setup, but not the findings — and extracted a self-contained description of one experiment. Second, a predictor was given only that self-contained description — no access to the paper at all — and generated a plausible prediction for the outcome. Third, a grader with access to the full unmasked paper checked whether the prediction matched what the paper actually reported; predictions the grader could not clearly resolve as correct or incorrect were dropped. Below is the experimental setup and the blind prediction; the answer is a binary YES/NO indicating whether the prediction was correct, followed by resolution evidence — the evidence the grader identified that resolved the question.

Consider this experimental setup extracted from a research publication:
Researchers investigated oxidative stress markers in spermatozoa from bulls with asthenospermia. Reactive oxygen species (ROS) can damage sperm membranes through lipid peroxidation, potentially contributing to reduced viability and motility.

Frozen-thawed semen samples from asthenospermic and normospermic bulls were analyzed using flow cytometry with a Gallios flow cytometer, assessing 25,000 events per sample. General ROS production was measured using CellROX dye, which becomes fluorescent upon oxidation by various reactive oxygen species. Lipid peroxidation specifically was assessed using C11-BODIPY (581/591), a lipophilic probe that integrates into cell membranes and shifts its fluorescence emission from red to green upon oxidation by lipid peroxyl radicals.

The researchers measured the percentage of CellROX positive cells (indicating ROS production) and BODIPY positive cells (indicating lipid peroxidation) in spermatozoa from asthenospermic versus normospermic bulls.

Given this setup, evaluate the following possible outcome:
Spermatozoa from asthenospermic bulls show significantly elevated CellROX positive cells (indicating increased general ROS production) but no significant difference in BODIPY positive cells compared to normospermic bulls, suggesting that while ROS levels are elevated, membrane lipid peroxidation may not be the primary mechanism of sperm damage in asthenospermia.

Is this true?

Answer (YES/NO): NO